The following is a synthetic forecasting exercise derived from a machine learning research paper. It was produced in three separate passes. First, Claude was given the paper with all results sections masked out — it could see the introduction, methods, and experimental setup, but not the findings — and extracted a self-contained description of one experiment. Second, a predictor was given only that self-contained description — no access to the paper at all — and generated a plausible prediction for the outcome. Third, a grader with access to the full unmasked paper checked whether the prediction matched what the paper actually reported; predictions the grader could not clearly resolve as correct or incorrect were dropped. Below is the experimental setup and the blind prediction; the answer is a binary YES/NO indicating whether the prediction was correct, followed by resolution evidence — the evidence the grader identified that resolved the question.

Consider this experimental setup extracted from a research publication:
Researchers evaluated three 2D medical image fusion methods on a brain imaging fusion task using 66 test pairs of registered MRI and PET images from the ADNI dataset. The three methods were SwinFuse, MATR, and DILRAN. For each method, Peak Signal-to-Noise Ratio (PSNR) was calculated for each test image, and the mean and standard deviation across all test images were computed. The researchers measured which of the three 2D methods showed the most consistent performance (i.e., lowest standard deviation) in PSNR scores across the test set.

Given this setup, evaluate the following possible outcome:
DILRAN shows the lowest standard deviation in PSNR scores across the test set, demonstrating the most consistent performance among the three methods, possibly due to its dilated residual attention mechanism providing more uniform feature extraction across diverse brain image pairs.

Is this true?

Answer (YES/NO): YES